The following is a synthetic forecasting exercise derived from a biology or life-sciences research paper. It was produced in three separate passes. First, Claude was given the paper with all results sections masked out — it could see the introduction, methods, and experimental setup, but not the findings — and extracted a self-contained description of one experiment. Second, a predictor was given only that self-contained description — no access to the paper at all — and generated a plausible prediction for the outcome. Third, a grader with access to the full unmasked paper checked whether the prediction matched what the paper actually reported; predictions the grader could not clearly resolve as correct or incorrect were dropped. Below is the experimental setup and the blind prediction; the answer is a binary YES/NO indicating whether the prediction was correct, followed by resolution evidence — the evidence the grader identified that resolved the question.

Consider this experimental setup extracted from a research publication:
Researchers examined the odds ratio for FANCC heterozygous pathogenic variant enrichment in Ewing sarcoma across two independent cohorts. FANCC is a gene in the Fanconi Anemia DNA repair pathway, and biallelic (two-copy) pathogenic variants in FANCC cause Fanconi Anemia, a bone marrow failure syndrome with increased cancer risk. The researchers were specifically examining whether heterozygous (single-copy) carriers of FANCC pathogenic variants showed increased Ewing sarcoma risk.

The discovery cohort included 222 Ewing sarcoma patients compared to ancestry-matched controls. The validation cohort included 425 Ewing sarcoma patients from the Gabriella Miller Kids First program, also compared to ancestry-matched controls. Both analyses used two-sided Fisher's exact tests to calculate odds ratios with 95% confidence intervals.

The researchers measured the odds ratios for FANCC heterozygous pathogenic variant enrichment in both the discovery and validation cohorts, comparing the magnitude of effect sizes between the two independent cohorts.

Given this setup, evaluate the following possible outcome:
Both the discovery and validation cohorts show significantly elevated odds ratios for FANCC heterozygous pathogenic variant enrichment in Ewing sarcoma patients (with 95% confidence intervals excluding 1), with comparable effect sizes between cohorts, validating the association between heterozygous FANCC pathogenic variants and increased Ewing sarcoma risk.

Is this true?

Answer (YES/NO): NO